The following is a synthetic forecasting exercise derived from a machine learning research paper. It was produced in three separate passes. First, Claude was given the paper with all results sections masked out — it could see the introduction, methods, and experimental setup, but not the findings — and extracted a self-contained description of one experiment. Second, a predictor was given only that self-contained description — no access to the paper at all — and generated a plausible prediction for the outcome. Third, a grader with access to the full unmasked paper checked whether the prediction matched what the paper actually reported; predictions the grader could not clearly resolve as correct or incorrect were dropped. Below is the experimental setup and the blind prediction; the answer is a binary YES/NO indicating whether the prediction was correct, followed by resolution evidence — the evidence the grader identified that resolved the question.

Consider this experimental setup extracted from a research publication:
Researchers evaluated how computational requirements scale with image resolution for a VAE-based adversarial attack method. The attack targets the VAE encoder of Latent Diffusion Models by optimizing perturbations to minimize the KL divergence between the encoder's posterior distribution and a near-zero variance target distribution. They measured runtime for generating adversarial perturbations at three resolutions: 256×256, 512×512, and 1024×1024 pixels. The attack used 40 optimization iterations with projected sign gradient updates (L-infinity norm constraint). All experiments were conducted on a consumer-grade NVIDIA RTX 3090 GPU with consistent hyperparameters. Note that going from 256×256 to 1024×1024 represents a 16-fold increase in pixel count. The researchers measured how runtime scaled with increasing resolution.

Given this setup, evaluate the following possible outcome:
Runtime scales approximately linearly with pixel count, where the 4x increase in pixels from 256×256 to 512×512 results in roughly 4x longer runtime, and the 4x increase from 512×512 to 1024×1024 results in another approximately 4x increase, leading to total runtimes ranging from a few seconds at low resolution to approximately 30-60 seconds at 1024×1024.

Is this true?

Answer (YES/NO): NO